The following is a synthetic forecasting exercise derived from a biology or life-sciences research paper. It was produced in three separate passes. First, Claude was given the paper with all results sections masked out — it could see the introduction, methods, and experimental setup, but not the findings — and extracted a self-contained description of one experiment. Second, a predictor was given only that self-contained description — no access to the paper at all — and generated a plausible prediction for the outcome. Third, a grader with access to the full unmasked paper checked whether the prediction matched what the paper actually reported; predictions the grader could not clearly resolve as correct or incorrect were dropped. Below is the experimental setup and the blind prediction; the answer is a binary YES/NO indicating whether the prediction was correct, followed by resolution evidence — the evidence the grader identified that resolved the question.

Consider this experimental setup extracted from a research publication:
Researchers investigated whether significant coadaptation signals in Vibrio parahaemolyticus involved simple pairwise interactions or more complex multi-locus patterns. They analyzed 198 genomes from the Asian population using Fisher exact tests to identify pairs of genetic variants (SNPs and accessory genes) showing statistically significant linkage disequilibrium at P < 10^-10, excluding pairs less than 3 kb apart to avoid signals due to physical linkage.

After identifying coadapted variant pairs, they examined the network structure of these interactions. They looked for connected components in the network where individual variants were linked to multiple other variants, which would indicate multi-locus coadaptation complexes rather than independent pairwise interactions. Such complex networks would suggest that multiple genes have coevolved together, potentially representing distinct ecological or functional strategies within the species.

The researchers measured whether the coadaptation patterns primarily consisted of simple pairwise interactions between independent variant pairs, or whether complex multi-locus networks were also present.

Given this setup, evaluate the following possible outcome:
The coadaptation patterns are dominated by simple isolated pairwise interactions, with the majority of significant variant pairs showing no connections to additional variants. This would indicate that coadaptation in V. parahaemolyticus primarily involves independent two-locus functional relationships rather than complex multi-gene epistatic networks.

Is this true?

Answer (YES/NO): NO